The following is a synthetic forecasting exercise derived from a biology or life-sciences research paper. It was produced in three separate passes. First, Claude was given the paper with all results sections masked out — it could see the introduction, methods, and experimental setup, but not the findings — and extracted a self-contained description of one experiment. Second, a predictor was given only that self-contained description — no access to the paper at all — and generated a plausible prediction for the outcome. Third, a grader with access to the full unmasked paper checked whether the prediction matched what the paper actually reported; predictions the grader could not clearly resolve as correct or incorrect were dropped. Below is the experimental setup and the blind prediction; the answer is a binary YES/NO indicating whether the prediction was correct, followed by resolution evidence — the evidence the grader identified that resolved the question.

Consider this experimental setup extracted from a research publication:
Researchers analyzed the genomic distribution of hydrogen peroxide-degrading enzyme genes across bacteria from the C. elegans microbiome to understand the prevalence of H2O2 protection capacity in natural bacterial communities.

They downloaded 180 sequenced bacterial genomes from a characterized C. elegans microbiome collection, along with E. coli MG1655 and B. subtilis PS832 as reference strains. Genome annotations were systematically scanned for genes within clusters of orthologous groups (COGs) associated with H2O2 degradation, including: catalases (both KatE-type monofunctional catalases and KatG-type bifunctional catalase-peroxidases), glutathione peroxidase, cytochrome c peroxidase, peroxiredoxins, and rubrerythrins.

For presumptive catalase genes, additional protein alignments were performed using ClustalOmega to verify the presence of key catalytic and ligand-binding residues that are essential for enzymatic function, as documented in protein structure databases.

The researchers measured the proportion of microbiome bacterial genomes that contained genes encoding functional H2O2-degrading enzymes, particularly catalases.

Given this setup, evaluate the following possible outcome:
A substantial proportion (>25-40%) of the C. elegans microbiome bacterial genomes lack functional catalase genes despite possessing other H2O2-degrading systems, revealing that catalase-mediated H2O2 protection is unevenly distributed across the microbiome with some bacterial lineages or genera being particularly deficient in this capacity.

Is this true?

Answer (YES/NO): NO